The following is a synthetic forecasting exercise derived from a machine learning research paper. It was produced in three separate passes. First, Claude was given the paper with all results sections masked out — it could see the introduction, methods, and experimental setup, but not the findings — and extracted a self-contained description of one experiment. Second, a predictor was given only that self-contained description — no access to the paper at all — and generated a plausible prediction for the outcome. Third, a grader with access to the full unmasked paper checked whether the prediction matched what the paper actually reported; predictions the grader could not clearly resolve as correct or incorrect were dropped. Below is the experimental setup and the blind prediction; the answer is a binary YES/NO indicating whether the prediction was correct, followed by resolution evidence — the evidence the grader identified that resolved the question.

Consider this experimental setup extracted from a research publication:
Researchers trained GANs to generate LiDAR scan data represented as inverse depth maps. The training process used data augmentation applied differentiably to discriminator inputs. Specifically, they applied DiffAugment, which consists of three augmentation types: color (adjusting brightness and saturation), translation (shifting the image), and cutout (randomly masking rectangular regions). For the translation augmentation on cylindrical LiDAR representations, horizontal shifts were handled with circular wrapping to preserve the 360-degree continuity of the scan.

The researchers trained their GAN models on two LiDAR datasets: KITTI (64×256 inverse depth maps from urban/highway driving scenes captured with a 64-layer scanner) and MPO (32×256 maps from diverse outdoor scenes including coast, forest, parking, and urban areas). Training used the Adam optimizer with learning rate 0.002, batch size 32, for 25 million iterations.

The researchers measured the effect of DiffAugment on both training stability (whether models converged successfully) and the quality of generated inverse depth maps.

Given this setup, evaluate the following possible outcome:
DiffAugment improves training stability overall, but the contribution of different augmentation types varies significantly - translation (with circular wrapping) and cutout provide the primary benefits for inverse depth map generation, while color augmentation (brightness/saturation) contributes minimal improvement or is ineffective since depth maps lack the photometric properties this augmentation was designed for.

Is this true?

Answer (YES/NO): NO